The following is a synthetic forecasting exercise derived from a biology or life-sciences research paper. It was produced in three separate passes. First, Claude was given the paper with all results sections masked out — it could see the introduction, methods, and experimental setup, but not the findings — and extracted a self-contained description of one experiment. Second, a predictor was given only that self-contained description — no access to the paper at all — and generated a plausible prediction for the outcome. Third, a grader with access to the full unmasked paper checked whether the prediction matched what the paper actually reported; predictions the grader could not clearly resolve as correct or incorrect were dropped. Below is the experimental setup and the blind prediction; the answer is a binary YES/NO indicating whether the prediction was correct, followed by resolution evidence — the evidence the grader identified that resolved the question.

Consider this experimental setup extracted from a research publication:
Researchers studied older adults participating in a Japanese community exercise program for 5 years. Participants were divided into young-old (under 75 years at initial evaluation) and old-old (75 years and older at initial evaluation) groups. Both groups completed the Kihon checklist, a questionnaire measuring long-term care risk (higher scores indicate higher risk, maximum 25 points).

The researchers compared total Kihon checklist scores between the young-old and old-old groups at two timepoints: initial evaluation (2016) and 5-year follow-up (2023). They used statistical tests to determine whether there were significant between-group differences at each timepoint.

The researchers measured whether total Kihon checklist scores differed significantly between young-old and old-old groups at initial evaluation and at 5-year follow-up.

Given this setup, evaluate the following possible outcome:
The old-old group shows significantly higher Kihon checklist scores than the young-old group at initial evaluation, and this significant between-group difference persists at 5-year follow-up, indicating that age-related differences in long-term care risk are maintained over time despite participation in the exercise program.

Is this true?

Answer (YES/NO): NO